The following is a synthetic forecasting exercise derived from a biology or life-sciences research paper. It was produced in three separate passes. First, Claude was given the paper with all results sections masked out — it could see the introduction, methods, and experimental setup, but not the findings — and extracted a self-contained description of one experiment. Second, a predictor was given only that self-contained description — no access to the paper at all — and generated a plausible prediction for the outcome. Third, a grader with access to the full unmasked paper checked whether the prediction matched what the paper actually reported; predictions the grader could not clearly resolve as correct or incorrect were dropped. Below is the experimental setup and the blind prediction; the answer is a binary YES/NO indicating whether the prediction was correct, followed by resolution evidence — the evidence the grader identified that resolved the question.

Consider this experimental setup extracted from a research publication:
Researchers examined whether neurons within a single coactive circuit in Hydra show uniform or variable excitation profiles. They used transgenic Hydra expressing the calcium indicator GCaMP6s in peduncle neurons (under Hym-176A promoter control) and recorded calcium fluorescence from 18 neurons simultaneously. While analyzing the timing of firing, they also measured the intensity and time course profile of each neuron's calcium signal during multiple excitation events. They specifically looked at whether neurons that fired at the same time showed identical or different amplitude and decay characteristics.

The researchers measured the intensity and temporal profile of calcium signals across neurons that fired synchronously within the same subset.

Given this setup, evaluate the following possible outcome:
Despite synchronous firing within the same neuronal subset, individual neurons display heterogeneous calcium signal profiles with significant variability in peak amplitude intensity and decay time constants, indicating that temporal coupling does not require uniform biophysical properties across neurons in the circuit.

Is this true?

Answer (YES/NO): YES